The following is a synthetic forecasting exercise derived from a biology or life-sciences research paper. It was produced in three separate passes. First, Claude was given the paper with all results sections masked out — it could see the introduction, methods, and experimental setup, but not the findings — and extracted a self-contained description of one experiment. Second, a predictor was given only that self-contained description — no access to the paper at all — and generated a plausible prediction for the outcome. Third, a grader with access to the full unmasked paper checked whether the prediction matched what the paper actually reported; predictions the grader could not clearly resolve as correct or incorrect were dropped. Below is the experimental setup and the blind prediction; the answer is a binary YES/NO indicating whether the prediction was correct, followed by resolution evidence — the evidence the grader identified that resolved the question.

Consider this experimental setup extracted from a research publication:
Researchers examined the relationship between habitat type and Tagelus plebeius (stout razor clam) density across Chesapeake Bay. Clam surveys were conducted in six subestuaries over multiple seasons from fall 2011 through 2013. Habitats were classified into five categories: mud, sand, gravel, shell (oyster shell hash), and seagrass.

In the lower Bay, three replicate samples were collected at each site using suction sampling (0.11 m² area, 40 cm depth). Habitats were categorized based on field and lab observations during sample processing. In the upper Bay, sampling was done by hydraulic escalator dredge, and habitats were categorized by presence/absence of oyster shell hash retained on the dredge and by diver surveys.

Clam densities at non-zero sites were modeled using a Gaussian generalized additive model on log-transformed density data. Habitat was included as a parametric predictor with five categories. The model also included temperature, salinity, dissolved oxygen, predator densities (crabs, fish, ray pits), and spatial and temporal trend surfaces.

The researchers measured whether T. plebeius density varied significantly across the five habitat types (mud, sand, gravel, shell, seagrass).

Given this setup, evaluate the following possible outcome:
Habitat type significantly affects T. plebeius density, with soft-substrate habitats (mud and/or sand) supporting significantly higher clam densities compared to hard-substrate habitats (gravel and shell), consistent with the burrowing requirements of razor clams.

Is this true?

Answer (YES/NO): NO